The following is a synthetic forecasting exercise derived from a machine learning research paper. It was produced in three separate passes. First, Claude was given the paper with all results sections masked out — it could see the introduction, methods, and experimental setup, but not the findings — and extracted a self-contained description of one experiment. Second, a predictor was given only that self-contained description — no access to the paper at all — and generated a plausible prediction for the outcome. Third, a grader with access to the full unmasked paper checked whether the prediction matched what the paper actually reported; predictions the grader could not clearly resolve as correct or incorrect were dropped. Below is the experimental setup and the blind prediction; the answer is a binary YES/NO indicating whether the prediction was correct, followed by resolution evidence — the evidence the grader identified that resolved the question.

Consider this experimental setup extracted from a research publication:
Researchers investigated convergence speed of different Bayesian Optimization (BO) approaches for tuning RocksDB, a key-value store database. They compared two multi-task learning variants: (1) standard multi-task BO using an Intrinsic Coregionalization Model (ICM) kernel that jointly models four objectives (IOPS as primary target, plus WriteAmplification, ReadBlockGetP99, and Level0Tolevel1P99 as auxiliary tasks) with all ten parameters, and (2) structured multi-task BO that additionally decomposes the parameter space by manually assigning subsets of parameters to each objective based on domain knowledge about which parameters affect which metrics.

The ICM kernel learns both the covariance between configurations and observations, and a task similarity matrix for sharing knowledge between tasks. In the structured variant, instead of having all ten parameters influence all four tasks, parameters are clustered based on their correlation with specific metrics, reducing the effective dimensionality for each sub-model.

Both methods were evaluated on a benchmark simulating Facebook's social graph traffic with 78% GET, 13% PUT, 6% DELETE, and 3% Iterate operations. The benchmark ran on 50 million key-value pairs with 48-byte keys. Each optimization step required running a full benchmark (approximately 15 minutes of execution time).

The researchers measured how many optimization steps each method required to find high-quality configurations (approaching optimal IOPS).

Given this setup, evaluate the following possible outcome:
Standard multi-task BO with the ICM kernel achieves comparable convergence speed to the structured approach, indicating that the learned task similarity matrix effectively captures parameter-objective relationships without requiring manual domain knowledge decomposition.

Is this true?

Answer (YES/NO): NO